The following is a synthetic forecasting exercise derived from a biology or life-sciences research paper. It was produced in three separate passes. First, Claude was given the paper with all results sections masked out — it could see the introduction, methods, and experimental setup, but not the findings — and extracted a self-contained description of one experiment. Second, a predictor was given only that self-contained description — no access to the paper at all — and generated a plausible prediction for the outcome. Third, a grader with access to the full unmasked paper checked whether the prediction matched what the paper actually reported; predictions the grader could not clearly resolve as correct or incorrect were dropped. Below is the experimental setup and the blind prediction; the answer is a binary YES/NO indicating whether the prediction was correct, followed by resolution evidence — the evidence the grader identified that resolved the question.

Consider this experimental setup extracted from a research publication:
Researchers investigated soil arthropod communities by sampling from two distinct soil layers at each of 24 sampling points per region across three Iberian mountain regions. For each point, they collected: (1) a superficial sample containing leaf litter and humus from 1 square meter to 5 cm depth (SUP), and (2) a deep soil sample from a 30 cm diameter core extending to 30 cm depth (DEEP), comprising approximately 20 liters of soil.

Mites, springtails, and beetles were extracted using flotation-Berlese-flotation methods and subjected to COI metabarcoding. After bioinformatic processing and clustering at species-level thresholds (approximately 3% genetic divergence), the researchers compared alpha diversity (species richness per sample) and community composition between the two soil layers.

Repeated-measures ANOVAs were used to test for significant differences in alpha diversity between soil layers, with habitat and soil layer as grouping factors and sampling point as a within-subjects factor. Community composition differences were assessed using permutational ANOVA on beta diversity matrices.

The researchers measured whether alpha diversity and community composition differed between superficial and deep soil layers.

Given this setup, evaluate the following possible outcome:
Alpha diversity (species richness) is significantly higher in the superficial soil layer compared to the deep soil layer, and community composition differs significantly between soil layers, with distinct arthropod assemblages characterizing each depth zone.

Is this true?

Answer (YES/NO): YES